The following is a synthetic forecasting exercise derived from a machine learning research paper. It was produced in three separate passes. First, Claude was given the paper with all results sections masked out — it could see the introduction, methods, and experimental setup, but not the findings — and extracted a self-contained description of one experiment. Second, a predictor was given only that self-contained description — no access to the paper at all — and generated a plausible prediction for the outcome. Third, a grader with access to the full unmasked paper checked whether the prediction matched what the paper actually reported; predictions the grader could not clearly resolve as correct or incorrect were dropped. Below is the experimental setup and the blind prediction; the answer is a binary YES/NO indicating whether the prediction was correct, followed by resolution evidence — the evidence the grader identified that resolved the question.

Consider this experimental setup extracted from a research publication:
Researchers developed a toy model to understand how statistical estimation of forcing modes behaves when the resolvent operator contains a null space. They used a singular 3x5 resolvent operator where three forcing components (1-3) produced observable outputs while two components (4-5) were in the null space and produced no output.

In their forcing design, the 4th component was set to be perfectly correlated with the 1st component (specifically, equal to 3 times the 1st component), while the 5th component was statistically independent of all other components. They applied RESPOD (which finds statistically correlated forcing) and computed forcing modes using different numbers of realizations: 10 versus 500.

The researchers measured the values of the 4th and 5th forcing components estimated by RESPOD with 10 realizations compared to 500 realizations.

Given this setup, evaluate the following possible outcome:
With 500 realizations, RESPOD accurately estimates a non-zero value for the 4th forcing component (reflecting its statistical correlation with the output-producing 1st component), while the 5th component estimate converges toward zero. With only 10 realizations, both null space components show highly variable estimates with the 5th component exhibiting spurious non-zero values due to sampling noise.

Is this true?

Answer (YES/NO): NO